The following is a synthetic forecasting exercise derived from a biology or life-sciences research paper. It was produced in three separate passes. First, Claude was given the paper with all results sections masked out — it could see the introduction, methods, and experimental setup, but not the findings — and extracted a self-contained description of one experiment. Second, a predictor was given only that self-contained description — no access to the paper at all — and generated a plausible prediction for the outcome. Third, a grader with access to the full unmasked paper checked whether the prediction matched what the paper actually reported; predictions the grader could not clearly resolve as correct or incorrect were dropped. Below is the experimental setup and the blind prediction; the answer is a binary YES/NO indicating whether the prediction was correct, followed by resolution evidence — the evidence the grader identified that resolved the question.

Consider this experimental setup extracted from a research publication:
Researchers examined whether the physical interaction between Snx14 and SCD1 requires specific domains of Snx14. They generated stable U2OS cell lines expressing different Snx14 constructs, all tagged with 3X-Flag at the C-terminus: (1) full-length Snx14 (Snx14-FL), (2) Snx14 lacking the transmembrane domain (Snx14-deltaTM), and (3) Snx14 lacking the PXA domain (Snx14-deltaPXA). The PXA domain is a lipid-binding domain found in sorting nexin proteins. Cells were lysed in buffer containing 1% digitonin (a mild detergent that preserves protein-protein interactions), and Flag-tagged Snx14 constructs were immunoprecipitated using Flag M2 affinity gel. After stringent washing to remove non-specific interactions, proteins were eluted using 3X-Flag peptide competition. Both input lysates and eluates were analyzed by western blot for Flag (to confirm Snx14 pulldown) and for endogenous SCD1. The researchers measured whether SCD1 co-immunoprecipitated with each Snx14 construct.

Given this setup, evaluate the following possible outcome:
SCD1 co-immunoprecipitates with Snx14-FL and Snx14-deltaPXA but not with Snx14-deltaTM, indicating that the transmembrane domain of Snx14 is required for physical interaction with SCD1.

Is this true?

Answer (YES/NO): YES